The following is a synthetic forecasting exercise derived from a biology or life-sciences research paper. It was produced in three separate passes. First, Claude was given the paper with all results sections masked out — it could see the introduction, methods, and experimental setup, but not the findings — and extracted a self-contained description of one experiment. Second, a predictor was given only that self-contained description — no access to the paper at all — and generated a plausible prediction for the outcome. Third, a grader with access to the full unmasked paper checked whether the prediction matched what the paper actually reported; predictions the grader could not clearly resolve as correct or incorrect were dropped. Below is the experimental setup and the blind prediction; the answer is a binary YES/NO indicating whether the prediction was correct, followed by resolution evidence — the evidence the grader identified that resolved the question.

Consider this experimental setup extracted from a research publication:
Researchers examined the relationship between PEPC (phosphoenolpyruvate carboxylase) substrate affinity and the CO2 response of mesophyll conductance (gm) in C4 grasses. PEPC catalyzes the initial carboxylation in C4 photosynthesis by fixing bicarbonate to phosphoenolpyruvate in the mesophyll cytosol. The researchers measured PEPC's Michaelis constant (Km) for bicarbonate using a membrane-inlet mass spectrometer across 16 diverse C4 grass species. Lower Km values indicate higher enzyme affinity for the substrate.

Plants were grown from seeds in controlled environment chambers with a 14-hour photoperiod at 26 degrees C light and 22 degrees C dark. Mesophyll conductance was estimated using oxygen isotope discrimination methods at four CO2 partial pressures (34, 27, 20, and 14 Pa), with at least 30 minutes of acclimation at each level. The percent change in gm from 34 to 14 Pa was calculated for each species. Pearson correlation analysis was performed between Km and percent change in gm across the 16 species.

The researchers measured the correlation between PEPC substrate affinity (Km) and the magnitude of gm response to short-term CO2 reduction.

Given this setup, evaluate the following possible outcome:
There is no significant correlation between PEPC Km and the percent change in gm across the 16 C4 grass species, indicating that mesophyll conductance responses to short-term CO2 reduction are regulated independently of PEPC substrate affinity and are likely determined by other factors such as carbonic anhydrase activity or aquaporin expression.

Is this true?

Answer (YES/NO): NO